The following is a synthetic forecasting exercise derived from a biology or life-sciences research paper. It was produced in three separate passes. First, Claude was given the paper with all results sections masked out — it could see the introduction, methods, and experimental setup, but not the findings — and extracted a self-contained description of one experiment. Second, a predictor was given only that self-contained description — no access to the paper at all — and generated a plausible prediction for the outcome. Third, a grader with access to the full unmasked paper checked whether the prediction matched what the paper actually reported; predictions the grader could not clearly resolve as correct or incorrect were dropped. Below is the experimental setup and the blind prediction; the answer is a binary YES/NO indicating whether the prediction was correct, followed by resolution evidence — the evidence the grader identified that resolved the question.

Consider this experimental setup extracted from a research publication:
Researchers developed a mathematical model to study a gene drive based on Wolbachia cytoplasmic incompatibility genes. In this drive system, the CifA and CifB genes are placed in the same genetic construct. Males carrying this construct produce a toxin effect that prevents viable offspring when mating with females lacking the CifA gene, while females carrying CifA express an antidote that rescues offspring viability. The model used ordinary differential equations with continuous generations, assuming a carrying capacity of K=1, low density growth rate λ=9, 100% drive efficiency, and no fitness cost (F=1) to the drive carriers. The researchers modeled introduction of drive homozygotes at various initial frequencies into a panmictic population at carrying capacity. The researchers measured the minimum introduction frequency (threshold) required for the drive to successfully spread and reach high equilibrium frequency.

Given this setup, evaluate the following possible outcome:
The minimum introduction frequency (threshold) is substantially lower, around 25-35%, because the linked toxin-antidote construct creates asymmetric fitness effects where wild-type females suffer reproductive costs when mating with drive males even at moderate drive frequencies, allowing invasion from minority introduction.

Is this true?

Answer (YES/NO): NO